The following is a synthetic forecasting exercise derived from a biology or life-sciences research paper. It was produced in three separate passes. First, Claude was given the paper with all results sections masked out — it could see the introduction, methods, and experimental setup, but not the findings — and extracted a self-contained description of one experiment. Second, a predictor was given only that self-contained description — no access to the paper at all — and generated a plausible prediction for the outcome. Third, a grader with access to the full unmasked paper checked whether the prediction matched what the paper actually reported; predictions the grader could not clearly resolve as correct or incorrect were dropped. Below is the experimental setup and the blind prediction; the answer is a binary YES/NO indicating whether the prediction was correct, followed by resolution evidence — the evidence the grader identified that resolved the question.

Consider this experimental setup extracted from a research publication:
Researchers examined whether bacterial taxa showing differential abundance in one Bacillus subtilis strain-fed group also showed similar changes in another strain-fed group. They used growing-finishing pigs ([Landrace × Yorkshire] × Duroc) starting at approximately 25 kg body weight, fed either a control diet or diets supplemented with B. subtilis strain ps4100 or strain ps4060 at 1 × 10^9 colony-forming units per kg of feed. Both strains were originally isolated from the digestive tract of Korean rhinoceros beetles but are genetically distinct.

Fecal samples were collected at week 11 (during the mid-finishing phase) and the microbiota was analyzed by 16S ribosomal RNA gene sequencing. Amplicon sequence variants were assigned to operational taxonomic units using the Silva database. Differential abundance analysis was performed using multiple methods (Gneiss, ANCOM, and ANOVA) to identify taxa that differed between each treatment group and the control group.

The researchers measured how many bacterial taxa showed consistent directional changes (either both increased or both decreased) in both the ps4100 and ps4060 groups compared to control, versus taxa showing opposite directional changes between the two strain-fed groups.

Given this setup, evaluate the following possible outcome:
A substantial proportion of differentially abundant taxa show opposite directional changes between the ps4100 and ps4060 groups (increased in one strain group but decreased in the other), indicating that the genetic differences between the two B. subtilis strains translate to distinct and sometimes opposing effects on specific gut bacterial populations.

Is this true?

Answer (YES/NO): YES